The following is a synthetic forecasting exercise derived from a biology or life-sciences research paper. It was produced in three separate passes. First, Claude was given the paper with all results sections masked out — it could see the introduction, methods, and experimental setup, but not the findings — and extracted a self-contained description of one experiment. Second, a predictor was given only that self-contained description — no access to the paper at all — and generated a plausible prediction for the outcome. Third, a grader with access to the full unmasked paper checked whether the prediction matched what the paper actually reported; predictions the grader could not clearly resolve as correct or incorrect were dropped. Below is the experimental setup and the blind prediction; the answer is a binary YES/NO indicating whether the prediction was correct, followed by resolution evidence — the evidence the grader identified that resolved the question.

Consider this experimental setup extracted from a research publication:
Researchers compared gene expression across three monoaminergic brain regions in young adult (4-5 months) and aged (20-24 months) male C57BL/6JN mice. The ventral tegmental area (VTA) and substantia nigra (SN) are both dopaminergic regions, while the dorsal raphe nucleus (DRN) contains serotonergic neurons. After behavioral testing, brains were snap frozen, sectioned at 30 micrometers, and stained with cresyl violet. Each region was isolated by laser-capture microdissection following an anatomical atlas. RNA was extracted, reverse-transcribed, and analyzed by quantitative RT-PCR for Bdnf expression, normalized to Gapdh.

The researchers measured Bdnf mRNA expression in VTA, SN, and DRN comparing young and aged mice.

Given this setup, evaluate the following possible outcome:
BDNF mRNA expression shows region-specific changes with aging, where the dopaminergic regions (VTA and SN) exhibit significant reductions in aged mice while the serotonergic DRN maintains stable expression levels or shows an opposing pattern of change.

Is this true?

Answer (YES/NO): NO